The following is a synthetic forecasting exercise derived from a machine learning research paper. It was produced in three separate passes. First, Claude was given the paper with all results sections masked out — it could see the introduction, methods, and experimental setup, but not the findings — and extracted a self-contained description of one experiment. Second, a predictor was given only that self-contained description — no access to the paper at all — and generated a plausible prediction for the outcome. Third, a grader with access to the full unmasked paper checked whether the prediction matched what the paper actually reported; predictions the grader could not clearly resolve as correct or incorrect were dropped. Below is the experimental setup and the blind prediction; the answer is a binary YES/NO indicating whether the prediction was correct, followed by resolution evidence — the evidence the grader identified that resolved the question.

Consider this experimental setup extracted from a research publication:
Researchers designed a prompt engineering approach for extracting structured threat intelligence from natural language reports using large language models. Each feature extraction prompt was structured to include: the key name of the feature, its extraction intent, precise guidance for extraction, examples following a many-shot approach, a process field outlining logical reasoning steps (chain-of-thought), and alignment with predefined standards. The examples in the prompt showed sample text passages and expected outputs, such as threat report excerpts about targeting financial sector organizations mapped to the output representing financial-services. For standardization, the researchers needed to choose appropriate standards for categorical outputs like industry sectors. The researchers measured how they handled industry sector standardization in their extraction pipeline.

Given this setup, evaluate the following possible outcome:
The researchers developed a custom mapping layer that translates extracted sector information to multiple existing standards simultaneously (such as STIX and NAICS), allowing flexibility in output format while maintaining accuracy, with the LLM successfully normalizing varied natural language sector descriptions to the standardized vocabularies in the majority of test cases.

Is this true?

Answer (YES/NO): NO